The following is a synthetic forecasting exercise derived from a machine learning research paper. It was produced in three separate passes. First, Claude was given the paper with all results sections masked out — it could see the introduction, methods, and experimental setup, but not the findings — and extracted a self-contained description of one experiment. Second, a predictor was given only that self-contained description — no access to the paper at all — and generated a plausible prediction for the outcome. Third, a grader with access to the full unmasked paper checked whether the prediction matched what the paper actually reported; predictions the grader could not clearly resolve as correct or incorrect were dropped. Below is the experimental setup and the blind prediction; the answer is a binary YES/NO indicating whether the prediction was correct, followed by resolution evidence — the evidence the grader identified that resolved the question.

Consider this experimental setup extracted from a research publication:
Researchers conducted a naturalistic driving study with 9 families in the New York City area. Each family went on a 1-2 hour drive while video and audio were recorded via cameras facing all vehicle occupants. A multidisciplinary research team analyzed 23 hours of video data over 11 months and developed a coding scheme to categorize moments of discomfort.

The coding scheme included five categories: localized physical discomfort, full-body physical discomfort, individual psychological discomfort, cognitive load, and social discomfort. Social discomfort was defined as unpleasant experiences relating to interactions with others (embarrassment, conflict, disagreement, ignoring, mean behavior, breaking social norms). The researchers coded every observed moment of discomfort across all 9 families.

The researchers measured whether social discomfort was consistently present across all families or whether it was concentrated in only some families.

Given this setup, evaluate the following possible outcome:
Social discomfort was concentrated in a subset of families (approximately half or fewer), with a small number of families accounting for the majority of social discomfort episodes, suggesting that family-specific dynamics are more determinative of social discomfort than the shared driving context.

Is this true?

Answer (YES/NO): NO